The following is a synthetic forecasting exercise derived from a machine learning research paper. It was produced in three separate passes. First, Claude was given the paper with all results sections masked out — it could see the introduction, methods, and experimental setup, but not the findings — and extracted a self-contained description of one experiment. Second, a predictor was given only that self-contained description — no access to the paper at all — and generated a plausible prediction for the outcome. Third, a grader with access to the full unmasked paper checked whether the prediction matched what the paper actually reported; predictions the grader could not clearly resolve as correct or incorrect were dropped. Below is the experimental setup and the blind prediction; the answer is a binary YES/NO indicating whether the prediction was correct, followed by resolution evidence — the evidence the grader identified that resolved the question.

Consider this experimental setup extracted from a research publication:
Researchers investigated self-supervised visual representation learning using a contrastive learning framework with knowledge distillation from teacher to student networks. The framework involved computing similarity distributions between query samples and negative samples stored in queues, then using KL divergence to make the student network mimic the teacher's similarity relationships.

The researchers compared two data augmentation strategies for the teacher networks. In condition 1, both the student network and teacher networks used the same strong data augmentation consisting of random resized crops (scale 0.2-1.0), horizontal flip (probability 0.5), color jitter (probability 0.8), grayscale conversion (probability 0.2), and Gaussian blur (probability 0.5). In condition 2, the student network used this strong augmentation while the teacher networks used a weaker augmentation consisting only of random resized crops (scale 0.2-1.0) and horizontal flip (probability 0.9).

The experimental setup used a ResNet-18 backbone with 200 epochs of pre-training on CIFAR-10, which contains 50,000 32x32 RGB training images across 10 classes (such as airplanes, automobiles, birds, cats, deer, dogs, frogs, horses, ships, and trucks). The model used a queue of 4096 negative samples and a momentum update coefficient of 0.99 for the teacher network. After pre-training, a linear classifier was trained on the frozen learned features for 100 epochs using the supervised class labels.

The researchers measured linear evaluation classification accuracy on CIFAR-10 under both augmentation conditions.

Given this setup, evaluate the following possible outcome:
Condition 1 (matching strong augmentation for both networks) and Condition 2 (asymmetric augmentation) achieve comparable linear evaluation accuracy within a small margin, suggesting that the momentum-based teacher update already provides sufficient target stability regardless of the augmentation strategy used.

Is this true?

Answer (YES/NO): NO